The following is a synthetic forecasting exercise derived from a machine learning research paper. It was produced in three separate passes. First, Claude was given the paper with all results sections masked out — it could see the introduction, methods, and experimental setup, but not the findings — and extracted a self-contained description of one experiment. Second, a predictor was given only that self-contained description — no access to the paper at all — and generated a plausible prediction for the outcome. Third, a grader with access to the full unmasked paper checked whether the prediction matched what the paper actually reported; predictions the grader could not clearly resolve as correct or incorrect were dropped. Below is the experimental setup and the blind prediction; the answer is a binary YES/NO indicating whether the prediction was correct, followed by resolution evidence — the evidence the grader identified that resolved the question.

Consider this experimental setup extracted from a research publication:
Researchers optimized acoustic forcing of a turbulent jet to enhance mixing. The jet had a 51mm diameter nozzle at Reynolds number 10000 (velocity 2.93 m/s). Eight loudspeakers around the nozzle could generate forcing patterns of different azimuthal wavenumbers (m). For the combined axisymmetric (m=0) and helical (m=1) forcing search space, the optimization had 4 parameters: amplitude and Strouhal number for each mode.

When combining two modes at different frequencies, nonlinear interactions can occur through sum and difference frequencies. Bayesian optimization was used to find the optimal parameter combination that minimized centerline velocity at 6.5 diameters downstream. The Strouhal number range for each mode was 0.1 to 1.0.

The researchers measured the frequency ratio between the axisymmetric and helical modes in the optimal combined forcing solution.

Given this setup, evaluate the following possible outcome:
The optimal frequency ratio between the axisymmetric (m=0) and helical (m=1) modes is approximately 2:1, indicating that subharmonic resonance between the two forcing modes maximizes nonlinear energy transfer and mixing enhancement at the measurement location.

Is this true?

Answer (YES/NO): NO